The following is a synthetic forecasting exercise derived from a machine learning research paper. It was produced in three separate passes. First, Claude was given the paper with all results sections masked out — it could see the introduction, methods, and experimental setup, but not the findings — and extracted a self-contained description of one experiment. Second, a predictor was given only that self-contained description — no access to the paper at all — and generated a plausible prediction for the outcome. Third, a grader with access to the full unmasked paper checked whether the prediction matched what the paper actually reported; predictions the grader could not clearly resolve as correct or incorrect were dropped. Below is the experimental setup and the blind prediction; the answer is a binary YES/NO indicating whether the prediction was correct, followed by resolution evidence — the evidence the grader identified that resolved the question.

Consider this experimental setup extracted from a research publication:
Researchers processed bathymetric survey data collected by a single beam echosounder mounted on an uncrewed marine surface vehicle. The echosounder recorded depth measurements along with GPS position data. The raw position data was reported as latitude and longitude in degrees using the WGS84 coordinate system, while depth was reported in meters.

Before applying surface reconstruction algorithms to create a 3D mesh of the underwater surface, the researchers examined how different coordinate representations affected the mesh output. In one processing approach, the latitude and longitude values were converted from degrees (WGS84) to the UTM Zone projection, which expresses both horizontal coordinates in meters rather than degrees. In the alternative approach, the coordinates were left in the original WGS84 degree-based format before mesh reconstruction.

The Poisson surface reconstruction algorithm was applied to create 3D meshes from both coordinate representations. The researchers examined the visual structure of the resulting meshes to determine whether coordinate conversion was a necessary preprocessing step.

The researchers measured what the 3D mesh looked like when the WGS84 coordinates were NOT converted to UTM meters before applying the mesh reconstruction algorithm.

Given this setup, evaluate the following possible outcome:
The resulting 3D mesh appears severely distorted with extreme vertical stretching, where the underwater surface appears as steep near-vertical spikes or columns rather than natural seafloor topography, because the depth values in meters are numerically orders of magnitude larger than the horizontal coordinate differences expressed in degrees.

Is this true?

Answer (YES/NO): NO